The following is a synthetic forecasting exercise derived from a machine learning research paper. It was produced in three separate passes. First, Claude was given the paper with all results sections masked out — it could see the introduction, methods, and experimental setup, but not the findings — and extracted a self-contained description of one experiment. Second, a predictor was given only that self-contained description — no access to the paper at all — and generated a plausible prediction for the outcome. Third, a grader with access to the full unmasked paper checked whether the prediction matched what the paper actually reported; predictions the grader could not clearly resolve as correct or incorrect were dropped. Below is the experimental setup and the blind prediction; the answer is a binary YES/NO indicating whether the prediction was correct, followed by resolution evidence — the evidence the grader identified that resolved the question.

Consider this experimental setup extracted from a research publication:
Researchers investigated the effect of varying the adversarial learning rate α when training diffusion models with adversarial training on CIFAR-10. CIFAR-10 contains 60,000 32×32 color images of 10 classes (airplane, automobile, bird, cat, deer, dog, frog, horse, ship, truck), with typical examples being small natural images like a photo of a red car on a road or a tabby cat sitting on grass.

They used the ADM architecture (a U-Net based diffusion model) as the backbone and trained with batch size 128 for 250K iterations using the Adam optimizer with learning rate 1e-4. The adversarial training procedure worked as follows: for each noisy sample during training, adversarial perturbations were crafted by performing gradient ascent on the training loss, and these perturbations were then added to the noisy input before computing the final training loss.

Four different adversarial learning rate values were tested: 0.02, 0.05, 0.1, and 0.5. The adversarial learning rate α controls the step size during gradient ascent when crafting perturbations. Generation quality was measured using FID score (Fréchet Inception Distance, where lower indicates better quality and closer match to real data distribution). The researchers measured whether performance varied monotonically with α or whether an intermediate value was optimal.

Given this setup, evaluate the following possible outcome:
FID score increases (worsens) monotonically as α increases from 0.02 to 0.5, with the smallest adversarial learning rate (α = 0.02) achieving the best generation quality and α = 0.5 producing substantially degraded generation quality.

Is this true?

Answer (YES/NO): NO